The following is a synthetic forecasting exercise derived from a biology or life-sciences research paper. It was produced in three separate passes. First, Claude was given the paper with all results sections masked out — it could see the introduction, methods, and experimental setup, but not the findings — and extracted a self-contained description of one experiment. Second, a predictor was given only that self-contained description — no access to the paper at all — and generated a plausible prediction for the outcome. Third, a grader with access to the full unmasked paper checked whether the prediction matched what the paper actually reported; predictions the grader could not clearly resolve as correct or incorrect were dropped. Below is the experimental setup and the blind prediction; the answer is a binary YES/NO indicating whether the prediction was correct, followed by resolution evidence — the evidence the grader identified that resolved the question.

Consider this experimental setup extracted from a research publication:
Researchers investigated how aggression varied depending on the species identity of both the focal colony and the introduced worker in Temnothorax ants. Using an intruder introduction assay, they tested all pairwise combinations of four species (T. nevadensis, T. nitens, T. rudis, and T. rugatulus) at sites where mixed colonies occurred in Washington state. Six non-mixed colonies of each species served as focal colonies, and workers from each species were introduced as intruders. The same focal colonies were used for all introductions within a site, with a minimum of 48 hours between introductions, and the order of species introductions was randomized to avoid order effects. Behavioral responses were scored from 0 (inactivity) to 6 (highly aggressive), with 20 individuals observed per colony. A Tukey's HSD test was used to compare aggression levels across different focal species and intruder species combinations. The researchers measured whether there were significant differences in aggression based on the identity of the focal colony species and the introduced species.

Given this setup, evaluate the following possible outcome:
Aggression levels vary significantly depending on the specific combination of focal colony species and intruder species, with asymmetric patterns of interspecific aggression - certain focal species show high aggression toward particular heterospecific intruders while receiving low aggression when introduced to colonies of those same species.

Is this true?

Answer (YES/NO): NO